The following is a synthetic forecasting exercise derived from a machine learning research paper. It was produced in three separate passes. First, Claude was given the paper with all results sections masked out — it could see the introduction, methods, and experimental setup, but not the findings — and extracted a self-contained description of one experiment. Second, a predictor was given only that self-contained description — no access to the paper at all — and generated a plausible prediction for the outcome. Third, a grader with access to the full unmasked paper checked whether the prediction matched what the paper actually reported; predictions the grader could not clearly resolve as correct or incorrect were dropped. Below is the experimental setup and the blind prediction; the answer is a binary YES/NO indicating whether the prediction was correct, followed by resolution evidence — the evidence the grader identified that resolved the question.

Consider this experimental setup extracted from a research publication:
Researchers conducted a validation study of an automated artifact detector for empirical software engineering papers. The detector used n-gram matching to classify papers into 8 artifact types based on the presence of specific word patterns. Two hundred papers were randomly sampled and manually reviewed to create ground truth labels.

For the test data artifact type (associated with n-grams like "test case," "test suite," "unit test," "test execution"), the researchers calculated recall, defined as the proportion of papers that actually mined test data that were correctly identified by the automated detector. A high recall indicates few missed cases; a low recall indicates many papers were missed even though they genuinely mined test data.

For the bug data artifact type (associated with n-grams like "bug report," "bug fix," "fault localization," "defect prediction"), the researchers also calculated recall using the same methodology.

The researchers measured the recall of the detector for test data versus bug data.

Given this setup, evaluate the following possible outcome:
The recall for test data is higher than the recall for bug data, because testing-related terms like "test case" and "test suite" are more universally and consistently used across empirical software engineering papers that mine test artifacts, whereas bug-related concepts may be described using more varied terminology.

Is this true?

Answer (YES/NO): YES